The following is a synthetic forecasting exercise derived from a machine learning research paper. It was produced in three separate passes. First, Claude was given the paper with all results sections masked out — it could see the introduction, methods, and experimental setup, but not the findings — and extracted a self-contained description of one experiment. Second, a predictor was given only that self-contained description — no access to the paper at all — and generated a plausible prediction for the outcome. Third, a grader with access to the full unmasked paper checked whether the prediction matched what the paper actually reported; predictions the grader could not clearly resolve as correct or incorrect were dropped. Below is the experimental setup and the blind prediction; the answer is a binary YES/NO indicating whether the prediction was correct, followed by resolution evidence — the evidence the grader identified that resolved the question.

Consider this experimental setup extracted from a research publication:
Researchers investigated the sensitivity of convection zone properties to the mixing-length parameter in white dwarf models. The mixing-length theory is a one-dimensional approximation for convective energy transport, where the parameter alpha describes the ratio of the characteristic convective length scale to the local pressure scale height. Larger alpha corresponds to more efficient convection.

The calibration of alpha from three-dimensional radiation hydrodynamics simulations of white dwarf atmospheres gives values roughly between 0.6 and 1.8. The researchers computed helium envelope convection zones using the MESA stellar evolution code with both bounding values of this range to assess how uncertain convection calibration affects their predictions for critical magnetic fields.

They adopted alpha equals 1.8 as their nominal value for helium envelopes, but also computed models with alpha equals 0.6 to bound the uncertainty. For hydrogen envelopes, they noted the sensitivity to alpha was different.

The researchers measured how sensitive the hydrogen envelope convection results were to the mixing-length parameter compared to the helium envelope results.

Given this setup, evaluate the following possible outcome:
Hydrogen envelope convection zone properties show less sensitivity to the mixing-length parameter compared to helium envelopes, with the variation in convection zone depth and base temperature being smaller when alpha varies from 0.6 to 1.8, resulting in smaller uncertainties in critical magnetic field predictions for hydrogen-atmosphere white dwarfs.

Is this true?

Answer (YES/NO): YES